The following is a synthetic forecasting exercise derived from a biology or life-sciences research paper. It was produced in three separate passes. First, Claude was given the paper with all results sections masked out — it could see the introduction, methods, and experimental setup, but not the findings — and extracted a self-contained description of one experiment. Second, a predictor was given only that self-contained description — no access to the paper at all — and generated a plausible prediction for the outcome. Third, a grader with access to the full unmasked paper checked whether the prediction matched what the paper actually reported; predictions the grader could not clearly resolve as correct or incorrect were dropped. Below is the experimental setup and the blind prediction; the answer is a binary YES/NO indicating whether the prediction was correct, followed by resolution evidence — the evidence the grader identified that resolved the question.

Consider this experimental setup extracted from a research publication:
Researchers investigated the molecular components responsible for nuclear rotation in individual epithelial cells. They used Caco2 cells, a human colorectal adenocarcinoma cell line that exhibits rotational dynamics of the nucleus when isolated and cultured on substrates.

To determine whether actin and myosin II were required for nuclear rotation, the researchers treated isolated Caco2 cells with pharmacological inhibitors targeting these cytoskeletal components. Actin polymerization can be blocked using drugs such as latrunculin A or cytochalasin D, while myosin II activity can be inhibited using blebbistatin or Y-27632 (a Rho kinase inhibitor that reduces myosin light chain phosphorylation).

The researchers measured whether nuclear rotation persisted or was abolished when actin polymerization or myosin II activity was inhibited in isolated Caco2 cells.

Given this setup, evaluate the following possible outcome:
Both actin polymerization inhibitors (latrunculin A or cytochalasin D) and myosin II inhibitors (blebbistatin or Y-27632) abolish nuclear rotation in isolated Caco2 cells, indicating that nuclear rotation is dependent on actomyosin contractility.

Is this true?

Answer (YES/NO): NO